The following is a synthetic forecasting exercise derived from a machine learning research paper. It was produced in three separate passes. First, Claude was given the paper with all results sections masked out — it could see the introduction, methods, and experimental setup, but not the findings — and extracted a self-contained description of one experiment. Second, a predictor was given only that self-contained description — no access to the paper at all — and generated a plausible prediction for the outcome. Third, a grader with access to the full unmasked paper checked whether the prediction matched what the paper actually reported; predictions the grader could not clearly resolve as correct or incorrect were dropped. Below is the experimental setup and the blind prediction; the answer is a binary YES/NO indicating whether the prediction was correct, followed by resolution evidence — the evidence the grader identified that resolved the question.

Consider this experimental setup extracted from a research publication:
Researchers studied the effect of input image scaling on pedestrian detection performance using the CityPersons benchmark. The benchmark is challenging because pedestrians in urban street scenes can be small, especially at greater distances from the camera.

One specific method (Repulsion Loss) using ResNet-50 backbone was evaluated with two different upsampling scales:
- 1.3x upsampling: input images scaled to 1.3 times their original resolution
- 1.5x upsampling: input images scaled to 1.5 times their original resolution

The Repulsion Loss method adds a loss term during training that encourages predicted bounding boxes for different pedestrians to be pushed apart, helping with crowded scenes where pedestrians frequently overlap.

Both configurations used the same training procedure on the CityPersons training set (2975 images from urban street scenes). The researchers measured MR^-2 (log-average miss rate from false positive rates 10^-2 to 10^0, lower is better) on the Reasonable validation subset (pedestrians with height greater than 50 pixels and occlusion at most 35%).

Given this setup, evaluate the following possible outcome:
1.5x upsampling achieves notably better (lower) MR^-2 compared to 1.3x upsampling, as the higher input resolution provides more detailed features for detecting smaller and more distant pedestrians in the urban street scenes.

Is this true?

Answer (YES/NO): YES